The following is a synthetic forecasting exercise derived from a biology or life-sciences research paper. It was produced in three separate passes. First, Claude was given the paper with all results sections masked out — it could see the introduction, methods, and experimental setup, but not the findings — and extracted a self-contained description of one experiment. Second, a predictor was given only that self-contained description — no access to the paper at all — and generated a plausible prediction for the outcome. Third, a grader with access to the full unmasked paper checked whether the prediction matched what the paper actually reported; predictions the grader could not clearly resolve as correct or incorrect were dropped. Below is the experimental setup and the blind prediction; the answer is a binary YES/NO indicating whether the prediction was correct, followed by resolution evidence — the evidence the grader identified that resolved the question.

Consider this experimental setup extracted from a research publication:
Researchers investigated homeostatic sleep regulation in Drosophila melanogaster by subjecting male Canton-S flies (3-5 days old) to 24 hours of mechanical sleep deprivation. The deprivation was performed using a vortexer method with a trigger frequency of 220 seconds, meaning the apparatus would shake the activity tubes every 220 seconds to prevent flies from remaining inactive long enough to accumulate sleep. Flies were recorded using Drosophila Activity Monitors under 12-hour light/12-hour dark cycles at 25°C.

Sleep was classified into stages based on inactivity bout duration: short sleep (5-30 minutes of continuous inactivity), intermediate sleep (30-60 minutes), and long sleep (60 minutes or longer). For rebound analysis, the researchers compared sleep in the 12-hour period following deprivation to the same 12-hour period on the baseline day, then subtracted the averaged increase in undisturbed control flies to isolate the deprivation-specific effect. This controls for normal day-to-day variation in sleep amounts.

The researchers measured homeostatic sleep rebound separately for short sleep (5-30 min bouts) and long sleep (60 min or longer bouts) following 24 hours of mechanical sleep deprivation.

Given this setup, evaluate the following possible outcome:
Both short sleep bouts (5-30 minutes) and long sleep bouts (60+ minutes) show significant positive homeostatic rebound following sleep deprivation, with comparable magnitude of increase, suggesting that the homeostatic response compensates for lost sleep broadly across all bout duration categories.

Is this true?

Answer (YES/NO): NO